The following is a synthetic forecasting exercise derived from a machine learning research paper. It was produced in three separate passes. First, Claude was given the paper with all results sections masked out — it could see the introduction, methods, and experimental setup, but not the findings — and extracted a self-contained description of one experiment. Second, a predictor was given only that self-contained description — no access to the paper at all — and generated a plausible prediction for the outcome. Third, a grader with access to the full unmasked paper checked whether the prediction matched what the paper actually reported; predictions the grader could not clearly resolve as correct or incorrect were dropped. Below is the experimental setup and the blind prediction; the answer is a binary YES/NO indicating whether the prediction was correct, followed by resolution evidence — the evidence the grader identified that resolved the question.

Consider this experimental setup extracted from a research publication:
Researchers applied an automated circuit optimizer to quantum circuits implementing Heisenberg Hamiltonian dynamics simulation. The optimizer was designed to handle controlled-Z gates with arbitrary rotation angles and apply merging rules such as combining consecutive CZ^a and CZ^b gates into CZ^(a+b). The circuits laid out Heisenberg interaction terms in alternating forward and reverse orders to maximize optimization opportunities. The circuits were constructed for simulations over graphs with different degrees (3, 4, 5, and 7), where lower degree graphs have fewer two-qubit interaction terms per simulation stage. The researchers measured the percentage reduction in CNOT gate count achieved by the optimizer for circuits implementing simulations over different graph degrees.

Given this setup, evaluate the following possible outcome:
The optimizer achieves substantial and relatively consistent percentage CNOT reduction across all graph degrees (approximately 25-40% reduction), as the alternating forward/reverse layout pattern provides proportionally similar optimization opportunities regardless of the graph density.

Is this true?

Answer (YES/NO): NO